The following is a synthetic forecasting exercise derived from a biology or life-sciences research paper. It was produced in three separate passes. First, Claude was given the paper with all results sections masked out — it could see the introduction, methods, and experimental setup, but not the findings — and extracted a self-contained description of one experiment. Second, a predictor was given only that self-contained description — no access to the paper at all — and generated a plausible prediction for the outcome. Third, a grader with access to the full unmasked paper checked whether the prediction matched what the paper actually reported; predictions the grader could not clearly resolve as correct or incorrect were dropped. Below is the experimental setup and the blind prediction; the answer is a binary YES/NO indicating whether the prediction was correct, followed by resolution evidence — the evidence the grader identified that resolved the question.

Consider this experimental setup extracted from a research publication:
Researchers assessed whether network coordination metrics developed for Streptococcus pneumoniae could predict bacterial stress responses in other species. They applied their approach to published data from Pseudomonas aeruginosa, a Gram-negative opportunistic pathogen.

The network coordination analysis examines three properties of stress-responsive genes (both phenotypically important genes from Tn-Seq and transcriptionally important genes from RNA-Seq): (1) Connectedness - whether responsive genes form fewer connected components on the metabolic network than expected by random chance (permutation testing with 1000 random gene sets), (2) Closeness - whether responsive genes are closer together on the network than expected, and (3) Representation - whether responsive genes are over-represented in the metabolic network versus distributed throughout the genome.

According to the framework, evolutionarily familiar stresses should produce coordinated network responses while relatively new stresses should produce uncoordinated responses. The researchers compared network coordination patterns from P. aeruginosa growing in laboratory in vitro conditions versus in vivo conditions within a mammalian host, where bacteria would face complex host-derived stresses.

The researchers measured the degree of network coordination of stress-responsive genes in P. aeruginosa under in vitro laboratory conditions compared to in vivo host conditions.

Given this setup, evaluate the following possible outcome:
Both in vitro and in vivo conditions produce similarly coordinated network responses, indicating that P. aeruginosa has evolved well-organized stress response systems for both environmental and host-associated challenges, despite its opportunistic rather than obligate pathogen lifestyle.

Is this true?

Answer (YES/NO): NO